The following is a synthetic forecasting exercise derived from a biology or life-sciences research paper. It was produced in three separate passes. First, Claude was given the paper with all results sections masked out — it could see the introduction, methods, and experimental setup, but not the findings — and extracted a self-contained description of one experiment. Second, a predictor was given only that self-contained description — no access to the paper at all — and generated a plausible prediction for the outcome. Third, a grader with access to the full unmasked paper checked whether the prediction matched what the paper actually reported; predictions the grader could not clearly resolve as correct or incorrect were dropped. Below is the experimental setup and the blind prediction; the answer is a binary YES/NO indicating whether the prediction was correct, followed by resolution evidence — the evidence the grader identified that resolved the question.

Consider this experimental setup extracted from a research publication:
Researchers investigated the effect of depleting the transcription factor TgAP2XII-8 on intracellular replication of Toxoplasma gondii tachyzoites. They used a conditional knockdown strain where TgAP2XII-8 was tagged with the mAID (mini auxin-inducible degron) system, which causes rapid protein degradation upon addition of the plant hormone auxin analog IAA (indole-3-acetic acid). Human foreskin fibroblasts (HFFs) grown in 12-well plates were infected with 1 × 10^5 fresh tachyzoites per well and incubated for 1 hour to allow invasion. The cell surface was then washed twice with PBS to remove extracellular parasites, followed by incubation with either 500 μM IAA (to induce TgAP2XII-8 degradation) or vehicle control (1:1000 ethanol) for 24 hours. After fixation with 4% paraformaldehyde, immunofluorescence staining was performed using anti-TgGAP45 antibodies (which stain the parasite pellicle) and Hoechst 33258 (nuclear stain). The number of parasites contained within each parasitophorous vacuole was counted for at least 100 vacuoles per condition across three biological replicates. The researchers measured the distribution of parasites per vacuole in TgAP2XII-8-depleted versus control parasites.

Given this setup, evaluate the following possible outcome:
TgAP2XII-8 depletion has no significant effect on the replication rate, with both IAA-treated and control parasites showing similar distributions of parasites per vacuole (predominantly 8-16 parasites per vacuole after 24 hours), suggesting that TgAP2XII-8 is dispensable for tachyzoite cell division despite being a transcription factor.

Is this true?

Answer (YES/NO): NO